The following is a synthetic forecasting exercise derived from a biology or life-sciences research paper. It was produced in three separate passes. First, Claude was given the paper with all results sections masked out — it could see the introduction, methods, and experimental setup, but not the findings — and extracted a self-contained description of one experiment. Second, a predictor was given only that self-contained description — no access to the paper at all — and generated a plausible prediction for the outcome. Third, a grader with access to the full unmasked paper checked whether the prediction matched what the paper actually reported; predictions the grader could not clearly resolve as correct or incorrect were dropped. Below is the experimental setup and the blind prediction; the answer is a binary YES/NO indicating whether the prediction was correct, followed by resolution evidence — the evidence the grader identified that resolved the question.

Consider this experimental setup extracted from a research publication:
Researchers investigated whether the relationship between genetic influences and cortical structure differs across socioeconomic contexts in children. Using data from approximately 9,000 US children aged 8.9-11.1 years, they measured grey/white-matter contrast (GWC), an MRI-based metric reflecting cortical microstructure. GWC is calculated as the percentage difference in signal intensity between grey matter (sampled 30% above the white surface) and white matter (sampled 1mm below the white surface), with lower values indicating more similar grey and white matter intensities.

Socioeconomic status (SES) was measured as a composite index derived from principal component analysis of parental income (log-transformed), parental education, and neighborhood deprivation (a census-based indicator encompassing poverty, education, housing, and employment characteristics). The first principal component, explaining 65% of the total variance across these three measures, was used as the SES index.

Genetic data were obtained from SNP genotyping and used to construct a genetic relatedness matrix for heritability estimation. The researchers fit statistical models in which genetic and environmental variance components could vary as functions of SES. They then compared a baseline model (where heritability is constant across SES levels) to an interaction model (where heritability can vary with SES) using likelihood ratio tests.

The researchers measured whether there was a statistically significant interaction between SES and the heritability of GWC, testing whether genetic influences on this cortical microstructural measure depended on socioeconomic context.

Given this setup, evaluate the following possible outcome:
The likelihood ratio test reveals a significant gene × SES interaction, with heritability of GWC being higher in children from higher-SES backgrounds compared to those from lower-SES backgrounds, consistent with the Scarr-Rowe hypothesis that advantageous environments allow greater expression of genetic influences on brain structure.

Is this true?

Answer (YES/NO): YES